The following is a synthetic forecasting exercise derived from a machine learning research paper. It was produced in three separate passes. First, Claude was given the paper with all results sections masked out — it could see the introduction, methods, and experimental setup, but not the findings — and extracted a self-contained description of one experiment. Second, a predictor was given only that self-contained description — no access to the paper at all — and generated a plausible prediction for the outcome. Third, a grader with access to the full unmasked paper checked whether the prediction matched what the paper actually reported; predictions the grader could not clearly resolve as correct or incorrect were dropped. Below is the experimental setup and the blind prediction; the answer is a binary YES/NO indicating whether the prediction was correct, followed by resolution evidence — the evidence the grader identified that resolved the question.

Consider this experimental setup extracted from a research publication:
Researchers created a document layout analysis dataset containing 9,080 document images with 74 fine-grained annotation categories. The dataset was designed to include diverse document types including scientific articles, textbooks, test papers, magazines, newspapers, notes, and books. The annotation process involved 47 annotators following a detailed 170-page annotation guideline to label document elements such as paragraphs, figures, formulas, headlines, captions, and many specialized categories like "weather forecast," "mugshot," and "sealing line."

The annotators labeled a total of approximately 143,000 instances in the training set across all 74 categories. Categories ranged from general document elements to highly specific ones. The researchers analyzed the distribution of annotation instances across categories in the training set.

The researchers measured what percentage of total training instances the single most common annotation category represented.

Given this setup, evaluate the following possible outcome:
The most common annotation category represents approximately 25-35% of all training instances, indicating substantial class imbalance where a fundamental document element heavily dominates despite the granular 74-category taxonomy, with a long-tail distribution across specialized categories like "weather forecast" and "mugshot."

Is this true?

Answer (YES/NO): NO